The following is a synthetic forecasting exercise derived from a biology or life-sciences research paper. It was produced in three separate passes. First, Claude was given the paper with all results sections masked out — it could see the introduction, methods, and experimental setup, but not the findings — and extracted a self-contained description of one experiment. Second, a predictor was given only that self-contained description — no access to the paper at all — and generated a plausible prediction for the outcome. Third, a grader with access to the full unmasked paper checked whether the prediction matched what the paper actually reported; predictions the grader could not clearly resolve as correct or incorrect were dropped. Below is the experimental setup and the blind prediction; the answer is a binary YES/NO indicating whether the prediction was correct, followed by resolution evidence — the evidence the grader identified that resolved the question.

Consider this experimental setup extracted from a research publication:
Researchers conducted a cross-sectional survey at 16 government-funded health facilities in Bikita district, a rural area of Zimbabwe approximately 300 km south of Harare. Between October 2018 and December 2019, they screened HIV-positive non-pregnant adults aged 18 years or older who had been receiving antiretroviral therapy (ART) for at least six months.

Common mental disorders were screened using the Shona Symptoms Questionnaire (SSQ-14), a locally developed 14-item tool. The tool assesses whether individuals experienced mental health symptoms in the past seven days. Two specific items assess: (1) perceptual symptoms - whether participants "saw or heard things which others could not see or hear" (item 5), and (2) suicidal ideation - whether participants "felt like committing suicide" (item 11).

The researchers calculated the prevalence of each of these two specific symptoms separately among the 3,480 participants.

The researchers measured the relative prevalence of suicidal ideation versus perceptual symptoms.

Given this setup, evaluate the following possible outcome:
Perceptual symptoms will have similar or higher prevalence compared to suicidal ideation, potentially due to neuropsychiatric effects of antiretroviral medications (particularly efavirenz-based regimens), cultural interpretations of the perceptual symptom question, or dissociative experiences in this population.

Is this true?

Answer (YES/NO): NO